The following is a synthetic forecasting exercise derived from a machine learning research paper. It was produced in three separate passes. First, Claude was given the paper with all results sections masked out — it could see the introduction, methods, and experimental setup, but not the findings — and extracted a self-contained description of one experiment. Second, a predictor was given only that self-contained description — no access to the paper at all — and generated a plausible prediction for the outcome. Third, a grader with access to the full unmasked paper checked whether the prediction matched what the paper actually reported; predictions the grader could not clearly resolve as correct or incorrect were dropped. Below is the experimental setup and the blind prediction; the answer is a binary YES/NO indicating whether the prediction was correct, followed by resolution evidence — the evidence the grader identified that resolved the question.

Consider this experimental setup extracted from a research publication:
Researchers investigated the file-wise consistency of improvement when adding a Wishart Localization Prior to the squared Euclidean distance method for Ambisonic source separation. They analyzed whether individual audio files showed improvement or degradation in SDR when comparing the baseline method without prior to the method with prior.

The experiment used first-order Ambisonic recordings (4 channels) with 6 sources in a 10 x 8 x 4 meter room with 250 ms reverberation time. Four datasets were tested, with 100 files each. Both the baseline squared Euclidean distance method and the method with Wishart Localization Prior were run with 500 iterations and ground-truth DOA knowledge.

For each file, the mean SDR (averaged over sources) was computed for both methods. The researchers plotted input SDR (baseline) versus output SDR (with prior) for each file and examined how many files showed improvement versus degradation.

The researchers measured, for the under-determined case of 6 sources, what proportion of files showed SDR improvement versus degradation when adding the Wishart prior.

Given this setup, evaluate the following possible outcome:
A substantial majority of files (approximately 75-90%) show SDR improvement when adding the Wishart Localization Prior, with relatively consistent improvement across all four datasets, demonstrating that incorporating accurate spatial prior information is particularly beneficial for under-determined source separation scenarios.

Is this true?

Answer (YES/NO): NO